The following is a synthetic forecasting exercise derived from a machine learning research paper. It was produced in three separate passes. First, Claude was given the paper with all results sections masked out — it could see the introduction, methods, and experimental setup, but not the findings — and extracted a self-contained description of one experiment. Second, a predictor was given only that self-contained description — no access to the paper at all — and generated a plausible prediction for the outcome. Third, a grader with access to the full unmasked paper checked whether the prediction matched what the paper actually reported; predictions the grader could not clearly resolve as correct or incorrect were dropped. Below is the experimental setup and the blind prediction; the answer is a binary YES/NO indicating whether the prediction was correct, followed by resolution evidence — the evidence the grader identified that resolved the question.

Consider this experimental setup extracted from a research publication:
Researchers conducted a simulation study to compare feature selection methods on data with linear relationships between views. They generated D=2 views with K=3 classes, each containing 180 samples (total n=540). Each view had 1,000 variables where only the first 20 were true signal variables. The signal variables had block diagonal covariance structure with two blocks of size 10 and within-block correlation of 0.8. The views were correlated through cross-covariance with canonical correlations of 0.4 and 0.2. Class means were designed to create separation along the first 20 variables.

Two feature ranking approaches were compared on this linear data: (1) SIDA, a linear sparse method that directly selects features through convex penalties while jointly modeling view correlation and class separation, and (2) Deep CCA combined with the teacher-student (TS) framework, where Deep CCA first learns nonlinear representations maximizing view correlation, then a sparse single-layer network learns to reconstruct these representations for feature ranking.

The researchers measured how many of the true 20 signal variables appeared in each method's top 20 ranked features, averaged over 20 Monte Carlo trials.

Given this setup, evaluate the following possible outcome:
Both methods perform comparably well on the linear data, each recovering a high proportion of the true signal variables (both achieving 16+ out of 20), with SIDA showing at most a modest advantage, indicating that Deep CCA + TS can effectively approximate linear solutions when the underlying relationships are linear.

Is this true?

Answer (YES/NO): NO